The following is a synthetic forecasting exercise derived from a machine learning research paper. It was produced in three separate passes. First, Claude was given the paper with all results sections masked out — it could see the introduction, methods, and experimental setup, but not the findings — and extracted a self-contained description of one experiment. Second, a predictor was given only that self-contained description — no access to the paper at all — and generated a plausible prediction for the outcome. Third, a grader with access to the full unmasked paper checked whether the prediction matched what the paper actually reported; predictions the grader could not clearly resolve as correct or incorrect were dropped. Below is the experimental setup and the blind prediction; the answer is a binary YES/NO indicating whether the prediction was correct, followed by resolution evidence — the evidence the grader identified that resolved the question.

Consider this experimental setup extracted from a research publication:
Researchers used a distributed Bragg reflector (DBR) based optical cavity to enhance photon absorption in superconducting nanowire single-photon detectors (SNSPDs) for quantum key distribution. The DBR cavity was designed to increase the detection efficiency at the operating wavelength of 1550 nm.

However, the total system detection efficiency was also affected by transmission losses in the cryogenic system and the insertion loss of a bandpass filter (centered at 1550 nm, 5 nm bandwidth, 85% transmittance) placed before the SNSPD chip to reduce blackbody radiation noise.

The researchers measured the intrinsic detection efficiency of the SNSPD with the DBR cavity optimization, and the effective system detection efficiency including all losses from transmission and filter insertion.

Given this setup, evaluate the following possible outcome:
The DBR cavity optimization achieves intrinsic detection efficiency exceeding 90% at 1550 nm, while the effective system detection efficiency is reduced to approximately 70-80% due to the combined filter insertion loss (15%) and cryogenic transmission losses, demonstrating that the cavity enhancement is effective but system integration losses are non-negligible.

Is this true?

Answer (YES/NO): NO